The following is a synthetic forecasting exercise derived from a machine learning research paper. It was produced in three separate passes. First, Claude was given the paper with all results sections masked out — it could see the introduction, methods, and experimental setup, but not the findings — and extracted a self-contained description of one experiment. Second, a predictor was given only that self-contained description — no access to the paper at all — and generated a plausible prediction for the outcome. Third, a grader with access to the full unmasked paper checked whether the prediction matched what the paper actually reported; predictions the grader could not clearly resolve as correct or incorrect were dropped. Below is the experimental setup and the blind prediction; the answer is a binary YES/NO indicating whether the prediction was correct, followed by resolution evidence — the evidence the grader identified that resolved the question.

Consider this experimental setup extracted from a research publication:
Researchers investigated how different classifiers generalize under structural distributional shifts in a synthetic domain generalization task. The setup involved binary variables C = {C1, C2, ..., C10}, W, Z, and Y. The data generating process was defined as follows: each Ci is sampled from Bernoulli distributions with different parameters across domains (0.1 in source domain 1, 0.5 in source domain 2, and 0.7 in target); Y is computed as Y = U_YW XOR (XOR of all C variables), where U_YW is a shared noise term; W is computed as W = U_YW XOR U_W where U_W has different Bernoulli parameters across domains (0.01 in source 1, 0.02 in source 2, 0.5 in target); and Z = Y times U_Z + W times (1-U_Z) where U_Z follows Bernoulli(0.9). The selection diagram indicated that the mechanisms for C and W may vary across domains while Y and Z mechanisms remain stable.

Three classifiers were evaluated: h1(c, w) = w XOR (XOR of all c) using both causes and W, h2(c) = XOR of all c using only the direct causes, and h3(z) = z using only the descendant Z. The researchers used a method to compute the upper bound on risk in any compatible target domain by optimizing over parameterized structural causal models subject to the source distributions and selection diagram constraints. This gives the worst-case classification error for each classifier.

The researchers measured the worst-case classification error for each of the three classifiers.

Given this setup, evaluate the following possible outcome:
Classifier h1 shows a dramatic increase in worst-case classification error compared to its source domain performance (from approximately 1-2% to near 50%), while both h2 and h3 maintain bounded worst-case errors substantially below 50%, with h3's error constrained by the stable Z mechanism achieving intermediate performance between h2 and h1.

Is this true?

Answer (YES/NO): NO